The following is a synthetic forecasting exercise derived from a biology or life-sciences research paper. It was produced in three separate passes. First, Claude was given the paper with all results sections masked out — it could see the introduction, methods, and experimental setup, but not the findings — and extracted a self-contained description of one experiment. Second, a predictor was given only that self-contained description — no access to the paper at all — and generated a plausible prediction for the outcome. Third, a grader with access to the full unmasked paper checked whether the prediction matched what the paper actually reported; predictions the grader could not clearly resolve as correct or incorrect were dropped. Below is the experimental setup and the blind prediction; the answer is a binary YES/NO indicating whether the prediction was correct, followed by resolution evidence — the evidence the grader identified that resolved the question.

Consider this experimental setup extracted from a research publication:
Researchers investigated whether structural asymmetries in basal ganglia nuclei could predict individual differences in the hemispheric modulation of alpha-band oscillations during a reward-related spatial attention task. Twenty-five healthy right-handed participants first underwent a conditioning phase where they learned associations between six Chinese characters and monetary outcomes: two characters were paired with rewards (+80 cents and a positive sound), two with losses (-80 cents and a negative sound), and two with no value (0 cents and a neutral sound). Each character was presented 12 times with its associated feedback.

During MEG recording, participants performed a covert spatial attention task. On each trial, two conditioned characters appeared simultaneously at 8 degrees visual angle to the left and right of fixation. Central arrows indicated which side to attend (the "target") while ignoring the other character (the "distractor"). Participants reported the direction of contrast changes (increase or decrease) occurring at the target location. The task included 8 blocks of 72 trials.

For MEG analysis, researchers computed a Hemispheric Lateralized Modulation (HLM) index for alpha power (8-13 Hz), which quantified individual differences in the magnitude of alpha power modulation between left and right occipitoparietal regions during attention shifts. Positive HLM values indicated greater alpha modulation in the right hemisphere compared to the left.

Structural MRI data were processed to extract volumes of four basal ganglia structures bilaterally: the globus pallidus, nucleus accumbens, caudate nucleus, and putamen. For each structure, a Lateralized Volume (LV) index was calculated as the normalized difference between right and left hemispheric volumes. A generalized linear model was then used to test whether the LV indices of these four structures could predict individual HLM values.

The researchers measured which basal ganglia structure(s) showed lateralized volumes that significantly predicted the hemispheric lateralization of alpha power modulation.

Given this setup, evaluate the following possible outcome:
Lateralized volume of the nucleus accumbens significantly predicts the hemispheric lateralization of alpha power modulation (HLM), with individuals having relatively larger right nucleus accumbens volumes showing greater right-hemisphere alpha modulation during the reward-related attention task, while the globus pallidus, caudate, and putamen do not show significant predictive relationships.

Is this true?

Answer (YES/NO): NO